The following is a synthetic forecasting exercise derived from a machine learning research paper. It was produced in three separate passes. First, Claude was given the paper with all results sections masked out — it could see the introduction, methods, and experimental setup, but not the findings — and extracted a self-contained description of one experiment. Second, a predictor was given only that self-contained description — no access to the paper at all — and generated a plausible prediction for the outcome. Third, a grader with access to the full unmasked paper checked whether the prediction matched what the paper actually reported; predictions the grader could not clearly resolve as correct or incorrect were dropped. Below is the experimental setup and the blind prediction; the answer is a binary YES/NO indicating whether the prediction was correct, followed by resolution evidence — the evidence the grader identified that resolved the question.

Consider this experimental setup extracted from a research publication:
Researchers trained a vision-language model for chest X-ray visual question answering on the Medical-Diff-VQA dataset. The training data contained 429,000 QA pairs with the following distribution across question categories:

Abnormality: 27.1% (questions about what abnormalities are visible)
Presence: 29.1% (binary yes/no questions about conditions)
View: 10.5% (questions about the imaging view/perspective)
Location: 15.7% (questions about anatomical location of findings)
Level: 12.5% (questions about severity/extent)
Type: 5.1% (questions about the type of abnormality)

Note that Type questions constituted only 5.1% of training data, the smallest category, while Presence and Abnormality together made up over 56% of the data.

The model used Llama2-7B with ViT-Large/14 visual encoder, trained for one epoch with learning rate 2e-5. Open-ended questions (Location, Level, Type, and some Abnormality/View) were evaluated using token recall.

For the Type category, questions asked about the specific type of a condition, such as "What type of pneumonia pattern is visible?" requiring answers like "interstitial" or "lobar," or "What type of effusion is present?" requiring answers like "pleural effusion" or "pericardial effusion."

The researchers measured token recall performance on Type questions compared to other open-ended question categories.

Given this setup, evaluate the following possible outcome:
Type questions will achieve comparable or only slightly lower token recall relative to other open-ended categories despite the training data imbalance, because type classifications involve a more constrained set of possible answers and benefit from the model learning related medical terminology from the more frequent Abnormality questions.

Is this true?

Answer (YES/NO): YES